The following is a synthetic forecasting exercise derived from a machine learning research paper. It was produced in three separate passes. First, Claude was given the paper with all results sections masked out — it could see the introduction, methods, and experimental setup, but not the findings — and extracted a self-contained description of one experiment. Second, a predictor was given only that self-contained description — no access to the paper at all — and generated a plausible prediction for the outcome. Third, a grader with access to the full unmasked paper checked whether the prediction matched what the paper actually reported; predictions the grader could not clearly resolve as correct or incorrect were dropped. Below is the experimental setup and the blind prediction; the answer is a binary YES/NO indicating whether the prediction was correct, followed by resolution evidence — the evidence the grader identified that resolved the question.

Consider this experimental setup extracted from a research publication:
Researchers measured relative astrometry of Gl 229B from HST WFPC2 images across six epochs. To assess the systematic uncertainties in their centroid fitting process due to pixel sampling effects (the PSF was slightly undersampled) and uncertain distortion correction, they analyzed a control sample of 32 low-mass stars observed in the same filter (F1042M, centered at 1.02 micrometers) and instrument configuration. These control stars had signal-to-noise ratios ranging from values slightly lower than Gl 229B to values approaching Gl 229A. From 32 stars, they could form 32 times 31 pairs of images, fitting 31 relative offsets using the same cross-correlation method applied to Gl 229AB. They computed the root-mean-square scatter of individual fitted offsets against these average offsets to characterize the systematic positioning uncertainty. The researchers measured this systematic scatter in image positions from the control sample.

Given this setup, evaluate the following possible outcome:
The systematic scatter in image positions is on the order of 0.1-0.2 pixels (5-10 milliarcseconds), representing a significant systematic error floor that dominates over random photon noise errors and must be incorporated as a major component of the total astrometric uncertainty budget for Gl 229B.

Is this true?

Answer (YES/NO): NO